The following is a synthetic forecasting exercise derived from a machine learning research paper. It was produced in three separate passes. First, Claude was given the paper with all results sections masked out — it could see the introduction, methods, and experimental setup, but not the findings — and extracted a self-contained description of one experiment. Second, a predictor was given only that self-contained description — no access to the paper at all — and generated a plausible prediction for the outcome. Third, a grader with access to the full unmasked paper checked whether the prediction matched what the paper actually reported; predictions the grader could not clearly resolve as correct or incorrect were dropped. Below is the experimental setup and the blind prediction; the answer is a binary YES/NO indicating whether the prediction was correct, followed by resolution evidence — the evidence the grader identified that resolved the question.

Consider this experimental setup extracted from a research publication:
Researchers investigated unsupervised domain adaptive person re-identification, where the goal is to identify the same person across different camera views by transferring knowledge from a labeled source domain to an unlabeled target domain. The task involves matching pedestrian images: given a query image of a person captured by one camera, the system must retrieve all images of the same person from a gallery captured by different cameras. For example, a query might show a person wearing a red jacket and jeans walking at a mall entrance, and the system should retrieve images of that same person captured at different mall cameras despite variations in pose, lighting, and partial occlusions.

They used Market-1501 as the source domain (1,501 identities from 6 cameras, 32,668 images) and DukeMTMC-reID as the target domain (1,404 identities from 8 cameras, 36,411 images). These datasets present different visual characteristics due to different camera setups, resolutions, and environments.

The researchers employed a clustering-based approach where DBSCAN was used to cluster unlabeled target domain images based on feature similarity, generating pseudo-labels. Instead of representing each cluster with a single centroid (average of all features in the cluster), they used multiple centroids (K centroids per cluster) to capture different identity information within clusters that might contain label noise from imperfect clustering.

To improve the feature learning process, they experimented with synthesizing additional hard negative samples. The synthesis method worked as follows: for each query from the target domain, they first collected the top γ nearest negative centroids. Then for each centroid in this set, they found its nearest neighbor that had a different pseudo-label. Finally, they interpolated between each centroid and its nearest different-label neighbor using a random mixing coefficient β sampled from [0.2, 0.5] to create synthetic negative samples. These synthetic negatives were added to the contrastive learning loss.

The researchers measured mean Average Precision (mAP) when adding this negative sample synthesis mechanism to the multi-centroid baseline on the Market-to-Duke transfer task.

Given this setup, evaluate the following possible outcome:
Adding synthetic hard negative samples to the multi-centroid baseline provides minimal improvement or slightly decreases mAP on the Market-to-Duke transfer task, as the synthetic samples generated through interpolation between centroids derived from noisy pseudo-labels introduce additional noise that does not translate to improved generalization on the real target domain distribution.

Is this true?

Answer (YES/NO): YES